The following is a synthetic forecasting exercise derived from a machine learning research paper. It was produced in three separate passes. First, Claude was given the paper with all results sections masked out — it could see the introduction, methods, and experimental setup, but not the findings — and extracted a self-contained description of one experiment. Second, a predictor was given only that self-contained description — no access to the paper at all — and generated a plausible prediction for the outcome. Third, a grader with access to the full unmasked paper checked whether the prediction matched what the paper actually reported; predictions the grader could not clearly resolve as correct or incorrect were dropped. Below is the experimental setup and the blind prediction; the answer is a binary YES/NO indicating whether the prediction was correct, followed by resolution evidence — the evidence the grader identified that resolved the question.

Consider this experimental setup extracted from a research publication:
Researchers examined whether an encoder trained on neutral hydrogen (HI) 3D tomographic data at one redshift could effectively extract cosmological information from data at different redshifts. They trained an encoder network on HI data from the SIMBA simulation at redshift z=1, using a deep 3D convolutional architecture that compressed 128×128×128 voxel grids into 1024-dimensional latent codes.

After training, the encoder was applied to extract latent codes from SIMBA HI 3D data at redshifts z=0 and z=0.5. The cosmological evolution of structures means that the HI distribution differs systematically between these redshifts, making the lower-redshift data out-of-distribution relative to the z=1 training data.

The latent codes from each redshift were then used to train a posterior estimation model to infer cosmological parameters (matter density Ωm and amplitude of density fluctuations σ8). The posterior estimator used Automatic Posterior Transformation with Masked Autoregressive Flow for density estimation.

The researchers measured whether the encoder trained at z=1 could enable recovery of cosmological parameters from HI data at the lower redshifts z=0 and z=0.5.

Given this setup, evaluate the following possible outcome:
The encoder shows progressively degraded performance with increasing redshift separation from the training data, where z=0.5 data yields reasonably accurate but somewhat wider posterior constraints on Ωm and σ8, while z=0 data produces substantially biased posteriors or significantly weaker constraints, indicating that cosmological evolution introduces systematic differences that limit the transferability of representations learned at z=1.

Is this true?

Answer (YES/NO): YES